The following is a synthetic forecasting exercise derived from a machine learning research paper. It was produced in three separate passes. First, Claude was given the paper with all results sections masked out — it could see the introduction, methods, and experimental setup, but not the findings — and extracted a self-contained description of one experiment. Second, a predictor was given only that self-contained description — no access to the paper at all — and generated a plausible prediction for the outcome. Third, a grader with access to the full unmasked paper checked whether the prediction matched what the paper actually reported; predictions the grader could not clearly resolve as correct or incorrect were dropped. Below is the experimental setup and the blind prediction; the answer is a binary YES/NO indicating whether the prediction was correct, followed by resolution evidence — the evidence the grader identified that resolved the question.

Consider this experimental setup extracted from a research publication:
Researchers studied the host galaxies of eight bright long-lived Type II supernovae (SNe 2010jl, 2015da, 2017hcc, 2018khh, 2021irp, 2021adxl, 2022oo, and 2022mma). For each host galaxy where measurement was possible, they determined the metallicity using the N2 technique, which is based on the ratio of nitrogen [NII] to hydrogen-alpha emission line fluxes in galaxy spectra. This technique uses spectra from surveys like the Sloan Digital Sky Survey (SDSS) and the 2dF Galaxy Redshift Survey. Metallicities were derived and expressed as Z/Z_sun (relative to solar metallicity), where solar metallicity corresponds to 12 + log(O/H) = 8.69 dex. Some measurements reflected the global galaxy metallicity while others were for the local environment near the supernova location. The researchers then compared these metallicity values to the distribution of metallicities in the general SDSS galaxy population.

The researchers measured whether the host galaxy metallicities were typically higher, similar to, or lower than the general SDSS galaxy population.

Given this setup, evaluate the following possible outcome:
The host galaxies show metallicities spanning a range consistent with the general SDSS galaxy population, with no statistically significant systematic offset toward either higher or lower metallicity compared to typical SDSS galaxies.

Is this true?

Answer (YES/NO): NO